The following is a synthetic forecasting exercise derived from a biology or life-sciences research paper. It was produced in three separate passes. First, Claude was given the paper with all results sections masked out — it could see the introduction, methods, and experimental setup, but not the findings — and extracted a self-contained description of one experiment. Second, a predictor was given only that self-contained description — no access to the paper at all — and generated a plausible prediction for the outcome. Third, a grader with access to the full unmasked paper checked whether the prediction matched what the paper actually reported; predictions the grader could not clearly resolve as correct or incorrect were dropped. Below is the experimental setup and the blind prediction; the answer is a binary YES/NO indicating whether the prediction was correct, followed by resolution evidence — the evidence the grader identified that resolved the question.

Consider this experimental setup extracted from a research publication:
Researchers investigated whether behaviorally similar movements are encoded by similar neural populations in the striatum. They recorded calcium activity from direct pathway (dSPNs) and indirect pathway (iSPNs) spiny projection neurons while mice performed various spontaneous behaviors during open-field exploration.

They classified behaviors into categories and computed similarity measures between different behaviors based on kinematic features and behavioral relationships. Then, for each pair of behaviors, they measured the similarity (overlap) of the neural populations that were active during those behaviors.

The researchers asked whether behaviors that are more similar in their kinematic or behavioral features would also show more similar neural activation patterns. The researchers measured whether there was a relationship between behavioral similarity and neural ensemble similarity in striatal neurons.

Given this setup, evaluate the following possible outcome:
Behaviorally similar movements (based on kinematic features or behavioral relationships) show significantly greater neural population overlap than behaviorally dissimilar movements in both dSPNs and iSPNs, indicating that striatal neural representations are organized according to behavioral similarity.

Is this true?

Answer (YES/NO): YES